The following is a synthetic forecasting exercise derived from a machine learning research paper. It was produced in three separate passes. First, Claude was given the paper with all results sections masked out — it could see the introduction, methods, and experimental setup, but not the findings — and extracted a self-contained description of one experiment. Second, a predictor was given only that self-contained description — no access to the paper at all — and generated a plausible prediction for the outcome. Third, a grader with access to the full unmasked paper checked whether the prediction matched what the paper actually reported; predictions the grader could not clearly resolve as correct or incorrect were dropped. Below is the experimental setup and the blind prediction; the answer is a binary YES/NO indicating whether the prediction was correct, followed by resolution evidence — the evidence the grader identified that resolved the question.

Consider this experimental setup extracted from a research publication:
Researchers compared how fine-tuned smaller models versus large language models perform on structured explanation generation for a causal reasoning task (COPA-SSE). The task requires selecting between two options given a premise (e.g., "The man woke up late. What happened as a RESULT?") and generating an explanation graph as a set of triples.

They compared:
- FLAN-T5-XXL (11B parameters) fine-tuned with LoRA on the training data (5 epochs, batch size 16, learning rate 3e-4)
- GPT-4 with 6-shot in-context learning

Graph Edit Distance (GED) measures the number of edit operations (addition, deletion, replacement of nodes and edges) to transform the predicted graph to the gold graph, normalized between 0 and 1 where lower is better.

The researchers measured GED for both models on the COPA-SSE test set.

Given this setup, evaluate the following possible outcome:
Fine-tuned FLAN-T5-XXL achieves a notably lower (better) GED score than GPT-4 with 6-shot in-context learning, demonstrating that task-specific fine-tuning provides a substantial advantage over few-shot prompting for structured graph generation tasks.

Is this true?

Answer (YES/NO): YES